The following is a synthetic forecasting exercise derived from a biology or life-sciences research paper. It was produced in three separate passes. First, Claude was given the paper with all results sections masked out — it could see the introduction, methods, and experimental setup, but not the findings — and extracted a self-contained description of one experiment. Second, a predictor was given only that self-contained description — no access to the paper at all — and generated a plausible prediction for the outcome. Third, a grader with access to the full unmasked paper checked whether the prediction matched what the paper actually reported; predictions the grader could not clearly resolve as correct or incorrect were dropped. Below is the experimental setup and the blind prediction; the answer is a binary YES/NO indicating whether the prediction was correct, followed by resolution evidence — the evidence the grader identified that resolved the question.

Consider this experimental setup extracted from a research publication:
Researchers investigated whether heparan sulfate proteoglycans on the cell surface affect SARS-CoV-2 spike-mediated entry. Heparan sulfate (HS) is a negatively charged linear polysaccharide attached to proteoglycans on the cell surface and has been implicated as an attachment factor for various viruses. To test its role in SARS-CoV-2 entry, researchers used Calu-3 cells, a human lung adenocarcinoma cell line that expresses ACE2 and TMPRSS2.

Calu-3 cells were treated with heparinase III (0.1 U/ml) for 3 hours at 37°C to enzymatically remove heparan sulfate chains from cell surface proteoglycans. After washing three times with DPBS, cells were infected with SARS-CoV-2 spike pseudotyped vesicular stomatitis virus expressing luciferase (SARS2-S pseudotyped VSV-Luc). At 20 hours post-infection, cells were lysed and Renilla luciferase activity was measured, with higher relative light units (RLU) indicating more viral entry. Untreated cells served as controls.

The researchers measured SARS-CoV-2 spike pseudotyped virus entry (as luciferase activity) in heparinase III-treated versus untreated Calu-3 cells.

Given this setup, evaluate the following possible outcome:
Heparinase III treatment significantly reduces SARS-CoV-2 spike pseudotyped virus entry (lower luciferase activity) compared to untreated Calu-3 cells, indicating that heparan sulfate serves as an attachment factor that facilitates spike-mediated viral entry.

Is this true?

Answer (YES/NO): NO